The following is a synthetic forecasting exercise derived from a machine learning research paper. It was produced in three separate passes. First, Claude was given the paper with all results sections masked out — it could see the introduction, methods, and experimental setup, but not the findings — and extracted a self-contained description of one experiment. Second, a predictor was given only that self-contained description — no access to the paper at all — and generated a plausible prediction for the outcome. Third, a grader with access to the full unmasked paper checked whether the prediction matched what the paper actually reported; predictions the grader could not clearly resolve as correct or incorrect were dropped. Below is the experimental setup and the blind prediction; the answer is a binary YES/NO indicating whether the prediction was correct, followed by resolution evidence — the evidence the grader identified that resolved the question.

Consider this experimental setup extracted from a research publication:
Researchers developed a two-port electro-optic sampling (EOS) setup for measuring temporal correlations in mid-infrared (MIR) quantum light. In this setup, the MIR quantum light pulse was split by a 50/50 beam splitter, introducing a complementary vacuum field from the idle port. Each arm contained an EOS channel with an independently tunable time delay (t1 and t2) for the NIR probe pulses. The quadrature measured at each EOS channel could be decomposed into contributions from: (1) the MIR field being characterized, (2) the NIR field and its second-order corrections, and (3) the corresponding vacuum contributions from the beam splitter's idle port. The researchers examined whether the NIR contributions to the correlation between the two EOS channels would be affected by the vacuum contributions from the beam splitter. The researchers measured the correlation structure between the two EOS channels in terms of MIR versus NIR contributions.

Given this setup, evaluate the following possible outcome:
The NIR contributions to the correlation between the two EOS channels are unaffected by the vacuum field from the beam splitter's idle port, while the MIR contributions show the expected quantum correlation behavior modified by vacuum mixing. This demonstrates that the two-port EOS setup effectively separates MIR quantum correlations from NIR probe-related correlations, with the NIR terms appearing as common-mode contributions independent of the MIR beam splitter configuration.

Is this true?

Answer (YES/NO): NO